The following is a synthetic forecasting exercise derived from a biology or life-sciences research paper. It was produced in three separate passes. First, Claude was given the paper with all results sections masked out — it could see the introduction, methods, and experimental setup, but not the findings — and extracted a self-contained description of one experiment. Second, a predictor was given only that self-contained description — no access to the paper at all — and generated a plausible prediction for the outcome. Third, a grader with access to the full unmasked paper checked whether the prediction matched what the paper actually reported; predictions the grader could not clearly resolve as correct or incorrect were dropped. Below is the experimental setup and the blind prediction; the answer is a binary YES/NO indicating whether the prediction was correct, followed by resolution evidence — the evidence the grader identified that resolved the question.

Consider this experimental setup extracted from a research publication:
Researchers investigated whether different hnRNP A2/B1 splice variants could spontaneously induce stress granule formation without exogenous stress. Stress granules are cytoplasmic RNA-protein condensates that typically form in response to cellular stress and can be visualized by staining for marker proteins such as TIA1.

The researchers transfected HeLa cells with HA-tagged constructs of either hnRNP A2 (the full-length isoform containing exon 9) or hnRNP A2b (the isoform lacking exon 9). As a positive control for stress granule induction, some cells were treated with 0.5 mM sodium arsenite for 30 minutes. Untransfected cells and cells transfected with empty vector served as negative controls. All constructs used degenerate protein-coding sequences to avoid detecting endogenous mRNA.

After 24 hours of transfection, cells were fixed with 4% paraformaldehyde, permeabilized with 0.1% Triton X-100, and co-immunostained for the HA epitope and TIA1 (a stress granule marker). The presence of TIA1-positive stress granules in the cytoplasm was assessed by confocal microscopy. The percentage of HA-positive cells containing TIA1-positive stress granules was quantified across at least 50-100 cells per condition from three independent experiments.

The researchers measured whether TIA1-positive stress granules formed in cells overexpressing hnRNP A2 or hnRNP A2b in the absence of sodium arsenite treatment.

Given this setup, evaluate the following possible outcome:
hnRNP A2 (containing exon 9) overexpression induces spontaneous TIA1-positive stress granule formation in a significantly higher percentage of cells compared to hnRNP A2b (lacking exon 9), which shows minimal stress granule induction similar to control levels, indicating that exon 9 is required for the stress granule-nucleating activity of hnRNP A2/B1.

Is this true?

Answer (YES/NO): NO